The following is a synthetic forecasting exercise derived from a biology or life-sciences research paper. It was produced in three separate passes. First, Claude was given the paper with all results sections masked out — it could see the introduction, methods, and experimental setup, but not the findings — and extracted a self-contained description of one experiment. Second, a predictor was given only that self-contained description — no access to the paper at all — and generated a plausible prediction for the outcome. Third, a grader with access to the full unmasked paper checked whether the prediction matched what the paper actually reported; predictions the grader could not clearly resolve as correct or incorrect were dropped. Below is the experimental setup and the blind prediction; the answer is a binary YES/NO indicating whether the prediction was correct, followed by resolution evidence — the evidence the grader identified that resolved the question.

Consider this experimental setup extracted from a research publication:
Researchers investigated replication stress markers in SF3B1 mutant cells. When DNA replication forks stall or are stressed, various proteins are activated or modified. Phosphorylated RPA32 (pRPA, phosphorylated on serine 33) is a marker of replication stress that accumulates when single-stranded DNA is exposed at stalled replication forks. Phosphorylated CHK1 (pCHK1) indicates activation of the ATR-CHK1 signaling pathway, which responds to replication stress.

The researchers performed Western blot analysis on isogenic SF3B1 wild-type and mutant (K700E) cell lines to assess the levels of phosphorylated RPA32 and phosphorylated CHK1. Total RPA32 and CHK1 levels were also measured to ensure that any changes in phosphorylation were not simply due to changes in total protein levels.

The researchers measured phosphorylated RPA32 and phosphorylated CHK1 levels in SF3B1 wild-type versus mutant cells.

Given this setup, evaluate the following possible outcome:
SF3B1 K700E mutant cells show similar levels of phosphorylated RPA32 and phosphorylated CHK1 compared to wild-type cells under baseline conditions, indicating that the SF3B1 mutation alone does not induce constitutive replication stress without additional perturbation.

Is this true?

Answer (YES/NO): NO